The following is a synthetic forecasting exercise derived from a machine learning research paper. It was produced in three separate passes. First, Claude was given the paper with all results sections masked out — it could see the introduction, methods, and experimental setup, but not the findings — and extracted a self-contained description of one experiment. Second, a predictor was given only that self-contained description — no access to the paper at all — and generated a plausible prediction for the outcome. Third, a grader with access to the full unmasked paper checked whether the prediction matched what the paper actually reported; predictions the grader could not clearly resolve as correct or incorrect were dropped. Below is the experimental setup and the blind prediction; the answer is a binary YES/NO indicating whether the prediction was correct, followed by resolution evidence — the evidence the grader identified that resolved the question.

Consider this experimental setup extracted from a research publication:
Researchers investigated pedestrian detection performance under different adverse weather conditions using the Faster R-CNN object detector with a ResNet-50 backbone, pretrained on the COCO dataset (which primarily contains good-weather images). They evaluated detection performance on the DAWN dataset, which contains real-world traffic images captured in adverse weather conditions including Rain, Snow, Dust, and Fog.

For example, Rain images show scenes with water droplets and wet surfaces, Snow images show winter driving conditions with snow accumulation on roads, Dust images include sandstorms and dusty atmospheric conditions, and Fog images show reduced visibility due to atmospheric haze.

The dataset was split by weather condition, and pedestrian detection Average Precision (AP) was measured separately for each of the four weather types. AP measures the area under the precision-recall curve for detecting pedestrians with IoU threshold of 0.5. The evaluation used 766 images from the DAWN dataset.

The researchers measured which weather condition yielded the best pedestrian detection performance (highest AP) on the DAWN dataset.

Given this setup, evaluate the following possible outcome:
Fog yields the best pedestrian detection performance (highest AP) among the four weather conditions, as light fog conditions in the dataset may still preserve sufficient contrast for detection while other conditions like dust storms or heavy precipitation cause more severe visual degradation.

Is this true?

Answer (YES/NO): NO